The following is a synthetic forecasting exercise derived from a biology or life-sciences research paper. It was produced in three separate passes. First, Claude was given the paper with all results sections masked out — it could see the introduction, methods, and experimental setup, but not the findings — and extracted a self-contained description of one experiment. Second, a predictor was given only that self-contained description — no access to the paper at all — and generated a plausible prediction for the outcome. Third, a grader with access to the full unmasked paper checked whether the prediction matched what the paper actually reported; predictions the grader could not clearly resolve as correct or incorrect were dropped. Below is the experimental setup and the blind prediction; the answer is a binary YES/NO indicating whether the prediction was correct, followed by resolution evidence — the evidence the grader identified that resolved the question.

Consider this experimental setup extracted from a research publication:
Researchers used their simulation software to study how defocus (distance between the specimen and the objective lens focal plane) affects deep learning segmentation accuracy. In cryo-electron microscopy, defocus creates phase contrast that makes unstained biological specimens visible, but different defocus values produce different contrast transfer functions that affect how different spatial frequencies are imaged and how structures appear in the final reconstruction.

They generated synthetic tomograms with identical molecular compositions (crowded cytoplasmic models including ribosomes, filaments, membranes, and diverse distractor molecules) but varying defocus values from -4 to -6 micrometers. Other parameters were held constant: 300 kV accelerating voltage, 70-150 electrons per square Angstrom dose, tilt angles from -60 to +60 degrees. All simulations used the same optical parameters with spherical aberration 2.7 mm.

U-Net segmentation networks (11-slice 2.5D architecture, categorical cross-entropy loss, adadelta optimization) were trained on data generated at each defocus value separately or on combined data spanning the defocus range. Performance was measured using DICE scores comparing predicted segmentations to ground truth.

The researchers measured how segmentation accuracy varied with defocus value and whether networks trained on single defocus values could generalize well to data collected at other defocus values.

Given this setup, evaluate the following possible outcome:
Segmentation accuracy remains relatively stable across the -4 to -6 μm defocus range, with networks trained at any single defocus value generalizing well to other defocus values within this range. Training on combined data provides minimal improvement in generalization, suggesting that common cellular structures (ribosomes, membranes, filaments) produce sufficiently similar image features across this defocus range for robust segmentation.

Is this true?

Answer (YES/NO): NO